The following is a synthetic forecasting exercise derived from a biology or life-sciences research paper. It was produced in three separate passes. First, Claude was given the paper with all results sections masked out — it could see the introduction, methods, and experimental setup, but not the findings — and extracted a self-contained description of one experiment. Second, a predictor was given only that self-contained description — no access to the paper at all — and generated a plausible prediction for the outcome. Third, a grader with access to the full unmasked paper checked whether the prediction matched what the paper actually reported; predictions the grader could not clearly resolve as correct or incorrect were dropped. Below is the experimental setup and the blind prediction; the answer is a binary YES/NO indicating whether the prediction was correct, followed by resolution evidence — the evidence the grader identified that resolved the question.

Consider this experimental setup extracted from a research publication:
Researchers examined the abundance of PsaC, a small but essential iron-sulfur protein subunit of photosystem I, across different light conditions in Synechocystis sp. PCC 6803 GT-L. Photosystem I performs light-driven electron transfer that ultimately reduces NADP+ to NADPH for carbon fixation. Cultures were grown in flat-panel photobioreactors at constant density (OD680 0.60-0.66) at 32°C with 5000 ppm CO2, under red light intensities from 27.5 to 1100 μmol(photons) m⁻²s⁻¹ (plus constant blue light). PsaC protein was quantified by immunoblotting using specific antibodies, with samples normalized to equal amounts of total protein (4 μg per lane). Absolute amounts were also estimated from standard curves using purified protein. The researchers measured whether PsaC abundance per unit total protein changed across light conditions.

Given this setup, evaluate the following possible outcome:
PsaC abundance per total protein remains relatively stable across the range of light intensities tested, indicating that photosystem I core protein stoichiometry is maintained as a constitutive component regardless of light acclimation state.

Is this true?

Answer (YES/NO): NO